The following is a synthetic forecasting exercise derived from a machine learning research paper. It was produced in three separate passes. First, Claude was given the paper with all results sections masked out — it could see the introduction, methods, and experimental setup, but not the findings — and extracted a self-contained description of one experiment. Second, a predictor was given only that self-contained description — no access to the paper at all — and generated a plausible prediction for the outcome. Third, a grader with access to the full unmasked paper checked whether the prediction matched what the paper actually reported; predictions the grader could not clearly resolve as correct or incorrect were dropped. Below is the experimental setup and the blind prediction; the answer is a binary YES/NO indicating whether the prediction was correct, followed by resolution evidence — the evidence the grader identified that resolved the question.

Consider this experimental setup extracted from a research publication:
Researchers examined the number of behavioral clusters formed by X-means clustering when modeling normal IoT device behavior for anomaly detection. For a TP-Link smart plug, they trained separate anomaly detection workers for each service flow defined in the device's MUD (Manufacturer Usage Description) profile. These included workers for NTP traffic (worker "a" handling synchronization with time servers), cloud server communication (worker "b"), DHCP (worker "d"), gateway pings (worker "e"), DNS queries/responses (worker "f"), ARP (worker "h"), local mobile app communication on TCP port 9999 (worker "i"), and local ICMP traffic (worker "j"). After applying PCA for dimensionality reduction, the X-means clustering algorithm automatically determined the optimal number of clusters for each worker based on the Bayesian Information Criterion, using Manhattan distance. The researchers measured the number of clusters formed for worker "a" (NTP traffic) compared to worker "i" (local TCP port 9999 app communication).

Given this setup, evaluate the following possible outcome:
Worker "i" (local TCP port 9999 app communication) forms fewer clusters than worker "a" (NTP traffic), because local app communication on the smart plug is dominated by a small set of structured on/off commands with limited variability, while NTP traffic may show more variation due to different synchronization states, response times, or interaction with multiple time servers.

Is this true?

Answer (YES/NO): YES